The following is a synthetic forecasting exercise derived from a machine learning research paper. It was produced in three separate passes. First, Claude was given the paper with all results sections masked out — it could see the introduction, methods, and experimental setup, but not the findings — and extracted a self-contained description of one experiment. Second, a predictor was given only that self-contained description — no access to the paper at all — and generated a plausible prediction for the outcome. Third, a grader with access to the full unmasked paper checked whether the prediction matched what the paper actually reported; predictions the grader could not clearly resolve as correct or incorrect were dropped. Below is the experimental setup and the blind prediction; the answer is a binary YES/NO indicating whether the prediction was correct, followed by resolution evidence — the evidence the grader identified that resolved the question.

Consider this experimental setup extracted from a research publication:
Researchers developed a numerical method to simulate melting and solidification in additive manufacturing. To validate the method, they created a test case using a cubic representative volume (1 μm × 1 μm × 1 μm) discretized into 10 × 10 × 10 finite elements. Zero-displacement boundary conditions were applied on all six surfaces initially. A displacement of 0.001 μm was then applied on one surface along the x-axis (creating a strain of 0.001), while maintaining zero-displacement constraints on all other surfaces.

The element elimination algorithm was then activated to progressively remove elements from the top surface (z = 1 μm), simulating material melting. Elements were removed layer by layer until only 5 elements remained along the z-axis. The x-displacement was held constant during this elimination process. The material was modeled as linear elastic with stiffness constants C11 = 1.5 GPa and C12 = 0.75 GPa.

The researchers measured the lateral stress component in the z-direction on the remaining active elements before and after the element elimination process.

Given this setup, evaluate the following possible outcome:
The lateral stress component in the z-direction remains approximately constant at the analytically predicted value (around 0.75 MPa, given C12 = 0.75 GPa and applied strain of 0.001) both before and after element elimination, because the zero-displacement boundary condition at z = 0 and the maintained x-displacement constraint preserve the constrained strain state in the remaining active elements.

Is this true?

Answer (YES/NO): NO